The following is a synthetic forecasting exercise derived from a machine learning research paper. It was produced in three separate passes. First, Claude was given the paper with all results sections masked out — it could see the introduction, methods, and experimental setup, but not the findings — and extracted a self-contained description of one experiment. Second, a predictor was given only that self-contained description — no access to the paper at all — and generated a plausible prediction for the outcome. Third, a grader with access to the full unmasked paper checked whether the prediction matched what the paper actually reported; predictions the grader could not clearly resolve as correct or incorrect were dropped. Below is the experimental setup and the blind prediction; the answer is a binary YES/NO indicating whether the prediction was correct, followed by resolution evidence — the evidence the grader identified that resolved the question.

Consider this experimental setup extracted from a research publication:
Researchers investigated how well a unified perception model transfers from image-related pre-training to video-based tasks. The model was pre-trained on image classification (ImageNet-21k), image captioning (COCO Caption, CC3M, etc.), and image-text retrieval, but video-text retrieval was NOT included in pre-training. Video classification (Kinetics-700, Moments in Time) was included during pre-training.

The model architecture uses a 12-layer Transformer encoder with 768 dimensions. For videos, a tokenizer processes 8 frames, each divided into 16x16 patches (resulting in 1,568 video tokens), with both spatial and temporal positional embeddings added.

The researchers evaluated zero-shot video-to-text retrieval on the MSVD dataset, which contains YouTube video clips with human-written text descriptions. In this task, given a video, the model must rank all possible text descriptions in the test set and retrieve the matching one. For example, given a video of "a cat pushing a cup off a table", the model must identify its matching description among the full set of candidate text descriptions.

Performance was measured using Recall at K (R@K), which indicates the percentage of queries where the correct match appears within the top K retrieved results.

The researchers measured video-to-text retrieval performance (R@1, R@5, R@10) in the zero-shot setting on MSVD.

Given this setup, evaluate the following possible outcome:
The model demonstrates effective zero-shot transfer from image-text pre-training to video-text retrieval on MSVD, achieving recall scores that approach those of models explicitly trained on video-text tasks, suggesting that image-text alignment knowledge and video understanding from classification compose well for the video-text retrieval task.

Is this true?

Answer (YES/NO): NO